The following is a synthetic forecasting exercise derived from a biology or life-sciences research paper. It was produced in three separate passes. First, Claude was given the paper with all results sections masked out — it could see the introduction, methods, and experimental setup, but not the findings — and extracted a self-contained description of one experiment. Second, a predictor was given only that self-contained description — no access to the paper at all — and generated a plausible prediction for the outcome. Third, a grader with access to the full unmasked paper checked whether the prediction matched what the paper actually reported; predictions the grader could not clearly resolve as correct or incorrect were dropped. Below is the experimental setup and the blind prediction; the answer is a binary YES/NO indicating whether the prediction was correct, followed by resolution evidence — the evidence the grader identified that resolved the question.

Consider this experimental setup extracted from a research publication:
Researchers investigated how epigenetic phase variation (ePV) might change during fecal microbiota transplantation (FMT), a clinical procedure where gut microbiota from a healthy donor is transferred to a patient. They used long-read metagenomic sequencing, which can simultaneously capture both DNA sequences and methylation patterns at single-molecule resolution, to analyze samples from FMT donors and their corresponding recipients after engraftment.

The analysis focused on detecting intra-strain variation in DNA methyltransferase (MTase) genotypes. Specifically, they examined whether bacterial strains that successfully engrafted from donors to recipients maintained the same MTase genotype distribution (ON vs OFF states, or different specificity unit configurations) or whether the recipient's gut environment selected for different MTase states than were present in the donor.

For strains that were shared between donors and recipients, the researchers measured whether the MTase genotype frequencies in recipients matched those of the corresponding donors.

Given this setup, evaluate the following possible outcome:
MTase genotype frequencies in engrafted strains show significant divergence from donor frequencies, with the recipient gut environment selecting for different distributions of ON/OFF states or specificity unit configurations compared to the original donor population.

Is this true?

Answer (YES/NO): YES